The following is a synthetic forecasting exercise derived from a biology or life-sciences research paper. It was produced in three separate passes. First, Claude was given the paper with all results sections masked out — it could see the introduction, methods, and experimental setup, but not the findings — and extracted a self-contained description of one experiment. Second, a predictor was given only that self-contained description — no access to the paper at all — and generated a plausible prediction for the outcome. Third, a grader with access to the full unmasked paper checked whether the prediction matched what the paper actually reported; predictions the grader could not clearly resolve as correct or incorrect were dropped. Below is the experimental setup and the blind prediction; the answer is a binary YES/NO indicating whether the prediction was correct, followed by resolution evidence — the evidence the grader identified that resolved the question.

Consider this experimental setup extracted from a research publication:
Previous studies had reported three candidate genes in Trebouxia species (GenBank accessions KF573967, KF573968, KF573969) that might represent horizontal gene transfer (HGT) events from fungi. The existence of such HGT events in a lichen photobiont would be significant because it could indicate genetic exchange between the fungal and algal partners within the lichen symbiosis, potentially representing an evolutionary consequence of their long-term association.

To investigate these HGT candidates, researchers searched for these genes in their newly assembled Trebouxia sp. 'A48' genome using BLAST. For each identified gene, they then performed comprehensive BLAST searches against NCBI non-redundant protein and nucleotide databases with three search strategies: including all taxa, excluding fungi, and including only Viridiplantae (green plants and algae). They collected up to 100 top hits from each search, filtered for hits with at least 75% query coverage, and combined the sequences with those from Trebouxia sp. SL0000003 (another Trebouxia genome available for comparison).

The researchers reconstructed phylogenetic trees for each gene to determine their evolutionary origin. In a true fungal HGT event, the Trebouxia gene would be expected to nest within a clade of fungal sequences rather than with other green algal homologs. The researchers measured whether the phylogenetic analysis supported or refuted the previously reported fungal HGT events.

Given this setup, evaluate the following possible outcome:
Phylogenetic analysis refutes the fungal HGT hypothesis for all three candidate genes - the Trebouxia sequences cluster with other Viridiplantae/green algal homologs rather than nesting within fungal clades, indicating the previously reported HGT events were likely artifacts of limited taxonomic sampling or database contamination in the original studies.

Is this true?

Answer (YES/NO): NO